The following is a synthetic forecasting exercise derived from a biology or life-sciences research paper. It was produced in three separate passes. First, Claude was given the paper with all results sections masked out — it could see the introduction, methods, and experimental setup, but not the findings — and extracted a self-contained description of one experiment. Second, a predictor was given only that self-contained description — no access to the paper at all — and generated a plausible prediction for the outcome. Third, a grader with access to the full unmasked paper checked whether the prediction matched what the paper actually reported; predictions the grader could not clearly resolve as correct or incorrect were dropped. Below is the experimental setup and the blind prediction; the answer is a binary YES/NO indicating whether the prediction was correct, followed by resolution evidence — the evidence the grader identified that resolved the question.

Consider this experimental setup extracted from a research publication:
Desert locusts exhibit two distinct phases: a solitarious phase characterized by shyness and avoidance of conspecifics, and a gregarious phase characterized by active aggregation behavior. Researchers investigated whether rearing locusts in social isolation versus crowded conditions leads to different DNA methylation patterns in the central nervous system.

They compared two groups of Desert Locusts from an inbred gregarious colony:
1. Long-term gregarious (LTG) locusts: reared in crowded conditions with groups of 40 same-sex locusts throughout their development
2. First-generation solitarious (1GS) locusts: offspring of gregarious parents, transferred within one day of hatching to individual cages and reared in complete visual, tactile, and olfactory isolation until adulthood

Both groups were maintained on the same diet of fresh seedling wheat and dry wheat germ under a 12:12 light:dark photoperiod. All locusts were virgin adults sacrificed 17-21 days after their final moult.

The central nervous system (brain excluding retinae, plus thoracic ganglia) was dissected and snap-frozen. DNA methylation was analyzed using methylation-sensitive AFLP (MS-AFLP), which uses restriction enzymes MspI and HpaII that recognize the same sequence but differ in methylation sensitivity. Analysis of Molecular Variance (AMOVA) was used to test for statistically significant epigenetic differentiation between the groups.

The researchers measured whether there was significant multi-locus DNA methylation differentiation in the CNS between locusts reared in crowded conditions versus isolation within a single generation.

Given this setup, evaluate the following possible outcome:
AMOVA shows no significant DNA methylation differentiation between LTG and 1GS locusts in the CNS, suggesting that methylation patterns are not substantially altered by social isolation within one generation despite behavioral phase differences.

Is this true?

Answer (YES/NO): NO